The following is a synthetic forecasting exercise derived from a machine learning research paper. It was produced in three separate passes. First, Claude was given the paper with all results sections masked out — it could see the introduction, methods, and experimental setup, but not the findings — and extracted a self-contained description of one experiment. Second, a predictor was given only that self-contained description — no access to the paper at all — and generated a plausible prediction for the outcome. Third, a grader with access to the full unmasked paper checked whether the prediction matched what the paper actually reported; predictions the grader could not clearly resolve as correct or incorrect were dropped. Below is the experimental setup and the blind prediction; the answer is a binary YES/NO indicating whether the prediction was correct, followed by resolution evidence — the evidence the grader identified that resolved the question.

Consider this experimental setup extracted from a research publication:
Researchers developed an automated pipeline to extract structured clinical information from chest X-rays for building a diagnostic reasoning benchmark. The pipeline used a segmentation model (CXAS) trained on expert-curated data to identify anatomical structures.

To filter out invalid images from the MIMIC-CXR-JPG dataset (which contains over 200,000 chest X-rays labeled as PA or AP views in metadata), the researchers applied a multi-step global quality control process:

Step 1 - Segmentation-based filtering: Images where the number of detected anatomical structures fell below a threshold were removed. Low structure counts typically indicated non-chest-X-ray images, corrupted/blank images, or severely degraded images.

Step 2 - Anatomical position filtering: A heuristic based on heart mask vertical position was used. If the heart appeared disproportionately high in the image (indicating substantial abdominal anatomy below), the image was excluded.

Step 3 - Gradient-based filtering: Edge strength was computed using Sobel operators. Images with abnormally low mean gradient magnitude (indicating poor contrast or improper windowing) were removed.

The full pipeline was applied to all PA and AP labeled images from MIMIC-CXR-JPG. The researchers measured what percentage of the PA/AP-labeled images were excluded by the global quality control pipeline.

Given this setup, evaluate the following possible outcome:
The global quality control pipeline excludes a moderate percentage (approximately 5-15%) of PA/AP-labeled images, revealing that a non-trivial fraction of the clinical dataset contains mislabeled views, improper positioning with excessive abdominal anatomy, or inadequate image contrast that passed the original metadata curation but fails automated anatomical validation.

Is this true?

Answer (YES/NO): NO